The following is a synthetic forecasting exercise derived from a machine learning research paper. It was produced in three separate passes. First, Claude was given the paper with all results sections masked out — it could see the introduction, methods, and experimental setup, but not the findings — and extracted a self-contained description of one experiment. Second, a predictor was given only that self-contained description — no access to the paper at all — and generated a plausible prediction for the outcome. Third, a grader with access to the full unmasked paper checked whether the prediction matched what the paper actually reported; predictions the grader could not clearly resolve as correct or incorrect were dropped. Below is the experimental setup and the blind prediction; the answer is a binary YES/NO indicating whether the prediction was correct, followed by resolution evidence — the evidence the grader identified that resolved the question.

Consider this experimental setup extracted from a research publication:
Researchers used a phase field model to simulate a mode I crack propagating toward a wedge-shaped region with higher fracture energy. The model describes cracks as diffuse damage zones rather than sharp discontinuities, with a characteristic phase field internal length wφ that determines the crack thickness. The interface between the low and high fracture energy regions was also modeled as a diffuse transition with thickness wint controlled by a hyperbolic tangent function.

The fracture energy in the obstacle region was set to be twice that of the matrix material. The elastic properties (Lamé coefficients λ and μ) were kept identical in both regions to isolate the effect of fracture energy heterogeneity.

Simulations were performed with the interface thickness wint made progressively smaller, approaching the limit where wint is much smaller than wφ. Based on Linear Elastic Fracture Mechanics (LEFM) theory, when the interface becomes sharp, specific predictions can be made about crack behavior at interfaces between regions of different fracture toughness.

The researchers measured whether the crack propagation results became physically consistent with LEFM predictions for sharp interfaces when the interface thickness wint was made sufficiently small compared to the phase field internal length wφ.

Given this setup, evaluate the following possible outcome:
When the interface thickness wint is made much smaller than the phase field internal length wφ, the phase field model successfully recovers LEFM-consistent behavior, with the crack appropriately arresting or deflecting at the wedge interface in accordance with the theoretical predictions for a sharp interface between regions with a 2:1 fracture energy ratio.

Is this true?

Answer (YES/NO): NO